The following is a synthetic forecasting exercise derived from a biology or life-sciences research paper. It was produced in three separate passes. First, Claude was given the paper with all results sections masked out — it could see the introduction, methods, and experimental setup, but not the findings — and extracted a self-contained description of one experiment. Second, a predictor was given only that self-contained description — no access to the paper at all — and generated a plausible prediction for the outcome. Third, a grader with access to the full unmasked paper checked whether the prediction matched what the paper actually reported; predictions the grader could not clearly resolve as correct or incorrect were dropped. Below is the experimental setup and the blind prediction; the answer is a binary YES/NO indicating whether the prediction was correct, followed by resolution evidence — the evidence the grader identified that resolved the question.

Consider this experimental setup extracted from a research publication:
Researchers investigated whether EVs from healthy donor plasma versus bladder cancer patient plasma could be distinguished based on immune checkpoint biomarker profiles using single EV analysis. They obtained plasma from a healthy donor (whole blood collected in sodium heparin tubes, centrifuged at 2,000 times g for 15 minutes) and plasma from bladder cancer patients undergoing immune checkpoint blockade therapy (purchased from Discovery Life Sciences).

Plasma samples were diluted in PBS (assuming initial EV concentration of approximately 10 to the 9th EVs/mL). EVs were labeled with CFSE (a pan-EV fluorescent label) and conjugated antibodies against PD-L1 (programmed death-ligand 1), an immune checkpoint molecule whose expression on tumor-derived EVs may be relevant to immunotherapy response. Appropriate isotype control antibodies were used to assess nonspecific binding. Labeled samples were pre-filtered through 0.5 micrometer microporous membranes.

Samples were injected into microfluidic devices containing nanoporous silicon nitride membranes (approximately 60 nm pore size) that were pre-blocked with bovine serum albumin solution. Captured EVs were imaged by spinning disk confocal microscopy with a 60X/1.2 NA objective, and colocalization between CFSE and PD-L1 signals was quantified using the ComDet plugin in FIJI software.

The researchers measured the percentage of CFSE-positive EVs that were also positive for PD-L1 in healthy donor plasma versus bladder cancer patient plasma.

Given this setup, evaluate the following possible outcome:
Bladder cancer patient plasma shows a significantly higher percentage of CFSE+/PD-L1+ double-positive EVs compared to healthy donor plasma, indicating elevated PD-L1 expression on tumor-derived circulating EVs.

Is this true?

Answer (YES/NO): NO